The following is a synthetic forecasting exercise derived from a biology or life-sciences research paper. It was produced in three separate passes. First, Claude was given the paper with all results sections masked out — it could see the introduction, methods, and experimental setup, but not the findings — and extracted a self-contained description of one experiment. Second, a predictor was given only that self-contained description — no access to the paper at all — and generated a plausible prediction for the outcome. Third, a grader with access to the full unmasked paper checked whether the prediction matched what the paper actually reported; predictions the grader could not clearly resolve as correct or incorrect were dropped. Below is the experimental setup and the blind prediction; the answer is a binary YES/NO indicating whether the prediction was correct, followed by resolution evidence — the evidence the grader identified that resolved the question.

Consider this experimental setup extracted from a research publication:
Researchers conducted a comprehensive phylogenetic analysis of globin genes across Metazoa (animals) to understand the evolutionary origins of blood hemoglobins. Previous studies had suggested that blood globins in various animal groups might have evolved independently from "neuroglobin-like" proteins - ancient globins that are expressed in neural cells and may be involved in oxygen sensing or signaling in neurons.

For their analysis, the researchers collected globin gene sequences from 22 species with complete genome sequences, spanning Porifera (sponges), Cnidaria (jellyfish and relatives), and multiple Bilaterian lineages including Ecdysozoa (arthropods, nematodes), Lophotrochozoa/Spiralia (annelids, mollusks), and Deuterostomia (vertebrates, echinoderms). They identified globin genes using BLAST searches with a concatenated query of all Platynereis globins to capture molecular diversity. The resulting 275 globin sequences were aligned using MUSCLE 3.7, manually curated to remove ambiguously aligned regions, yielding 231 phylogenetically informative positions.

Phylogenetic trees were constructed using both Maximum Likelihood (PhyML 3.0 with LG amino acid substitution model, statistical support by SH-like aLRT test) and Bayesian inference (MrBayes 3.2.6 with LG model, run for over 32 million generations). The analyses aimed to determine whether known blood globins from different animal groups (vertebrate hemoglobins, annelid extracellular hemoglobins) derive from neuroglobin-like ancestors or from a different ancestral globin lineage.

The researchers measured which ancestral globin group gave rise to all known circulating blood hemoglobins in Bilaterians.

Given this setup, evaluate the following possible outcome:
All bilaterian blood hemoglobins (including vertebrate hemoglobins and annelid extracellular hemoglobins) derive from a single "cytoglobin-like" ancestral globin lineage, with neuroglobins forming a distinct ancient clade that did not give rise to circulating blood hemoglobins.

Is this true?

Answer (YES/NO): YES